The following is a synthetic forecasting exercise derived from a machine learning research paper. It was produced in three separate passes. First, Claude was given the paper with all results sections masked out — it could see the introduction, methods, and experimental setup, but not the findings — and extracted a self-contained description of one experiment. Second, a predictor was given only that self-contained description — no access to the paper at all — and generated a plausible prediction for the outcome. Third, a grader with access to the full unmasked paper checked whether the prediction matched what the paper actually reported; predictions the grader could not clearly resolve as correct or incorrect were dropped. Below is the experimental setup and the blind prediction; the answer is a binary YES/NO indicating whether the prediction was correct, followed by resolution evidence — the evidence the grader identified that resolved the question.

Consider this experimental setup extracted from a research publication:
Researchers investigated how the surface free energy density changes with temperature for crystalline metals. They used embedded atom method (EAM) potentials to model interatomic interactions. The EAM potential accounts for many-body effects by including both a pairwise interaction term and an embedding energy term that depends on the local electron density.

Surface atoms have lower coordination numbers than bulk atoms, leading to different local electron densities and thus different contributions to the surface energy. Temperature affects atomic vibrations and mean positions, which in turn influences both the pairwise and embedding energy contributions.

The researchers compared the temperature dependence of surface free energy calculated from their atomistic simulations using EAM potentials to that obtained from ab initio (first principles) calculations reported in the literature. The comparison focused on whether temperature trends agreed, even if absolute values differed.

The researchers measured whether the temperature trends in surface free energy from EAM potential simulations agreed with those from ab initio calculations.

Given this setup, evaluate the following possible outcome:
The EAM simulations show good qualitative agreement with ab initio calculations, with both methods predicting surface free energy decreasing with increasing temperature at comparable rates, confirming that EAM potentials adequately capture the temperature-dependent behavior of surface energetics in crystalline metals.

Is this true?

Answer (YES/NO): NO